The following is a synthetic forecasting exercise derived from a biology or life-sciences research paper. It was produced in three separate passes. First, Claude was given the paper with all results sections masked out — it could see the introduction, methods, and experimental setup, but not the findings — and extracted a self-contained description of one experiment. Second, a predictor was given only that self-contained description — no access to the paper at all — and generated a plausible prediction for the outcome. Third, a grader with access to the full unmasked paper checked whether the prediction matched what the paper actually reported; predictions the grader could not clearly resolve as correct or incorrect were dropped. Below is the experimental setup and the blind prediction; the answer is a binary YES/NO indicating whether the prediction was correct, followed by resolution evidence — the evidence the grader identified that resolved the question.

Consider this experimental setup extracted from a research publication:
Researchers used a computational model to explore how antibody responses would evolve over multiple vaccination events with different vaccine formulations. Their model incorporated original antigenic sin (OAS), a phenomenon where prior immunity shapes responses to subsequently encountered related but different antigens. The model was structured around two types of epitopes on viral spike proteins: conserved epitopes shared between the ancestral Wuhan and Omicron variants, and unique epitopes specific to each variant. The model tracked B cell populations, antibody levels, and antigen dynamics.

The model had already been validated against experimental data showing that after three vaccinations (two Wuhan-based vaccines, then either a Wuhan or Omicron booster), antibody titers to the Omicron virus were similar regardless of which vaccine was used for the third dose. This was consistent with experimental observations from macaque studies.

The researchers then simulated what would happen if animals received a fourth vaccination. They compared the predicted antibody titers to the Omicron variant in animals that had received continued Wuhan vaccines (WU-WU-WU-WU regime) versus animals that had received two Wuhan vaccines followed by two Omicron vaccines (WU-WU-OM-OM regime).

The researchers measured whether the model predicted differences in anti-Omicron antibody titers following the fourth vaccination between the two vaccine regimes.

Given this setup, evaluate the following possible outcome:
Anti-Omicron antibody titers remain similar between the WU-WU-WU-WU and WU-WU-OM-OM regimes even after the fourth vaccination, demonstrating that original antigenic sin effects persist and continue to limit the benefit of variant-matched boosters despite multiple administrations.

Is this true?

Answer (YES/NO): NO